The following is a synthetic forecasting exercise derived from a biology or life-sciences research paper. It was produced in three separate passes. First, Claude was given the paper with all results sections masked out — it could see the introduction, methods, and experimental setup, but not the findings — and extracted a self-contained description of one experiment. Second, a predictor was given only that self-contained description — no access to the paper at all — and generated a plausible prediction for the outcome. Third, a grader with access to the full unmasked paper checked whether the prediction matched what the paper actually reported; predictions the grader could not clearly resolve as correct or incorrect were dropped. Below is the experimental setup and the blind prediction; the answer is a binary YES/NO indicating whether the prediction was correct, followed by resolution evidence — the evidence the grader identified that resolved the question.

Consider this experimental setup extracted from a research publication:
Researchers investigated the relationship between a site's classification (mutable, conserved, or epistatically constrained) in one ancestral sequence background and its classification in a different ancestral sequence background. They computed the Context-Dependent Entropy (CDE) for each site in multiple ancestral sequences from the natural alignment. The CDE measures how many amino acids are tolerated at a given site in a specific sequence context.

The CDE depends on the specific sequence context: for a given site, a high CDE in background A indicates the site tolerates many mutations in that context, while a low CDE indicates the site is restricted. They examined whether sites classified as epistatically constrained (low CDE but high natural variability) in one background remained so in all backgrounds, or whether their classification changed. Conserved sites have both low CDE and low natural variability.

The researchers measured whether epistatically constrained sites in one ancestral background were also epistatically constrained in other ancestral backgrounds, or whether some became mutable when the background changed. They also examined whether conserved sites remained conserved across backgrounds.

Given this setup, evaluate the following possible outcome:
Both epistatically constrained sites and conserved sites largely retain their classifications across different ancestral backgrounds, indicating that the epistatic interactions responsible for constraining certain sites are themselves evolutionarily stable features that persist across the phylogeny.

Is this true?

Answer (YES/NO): NO